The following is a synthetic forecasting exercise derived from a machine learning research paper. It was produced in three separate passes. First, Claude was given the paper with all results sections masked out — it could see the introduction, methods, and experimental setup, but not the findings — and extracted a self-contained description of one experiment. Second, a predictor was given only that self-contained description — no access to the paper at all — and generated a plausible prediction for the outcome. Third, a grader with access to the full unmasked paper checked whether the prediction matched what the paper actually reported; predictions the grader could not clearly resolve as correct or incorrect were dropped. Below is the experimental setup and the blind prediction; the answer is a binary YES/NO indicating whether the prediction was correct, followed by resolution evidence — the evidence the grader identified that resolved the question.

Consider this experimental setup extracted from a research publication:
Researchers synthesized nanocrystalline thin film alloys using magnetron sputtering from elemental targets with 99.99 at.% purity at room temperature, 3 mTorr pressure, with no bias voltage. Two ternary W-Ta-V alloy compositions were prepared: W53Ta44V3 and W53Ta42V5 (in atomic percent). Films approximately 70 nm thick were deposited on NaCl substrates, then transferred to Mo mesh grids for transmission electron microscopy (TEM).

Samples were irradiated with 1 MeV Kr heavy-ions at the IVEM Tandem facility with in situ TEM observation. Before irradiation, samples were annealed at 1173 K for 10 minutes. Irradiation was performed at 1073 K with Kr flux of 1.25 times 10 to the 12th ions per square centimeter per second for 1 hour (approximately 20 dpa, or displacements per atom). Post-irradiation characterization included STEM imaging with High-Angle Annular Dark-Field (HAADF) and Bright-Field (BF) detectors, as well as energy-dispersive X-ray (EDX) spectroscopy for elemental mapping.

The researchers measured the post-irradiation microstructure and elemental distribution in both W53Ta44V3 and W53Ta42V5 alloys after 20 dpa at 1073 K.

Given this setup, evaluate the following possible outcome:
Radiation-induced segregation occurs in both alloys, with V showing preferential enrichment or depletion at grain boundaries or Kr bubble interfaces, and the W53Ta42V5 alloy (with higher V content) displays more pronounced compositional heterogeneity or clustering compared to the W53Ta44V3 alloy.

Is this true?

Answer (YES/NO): NO